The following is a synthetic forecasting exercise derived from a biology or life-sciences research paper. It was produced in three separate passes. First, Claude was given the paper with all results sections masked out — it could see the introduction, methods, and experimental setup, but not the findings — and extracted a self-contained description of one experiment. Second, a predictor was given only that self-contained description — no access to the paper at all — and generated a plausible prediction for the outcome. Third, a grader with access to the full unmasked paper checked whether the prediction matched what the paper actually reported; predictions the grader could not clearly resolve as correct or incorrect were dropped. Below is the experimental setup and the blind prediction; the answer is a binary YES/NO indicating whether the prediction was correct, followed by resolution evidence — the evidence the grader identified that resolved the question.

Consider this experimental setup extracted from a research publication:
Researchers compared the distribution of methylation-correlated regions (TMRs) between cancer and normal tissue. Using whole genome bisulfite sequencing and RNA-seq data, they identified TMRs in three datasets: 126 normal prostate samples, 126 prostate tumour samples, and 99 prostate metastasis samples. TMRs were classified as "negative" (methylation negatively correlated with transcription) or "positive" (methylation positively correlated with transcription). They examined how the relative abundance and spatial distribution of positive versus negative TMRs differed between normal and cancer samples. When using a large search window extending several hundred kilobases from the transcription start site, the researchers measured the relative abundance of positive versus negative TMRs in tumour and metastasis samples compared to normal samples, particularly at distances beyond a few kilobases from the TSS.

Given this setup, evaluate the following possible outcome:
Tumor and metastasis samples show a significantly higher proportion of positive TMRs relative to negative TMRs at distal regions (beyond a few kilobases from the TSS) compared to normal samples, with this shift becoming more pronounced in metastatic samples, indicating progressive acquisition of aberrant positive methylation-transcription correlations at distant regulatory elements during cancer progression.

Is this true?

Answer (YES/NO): NO